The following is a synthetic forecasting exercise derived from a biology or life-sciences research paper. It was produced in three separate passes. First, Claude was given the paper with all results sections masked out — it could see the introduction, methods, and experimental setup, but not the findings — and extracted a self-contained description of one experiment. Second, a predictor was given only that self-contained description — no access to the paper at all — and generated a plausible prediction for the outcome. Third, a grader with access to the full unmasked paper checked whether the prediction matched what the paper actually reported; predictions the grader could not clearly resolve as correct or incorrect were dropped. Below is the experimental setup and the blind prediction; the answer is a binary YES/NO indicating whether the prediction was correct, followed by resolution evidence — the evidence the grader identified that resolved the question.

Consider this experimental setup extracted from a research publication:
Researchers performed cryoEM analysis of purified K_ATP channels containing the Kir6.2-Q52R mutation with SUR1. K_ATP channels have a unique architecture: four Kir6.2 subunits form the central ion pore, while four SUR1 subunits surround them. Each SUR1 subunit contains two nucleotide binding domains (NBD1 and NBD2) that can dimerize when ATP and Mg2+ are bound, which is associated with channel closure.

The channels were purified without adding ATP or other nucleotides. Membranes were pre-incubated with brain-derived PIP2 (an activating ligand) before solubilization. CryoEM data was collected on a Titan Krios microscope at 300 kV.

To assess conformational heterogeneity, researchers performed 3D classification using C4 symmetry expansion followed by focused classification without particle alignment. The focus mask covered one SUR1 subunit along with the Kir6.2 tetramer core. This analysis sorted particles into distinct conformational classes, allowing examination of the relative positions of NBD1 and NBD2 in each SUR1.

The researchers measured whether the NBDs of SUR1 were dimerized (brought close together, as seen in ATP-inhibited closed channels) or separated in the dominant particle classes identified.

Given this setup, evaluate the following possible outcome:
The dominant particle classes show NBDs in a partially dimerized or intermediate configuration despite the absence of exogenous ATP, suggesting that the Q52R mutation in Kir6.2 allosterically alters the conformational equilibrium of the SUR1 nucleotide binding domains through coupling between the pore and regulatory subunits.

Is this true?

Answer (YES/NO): NO